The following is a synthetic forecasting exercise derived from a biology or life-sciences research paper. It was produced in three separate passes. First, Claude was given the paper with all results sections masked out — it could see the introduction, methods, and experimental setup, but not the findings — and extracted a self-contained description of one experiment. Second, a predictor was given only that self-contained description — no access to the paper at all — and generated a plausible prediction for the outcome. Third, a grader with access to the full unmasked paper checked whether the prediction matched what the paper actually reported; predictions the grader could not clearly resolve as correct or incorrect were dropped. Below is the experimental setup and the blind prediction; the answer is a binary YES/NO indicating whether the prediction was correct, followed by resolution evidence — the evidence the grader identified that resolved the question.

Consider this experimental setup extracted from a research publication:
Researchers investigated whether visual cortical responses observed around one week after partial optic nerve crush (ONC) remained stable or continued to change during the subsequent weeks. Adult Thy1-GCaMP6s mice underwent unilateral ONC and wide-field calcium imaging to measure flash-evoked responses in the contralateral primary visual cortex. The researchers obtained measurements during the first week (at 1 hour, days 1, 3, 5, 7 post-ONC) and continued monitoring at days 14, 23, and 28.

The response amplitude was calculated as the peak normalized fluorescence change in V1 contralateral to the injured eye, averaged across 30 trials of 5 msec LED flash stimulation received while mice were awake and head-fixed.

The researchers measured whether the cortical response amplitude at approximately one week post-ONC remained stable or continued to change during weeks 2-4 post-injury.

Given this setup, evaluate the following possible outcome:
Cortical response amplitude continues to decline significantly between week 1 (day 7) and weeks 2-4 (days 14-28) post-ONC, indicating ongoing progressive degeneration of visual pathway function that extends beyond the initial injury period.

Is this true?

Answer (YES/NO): NO